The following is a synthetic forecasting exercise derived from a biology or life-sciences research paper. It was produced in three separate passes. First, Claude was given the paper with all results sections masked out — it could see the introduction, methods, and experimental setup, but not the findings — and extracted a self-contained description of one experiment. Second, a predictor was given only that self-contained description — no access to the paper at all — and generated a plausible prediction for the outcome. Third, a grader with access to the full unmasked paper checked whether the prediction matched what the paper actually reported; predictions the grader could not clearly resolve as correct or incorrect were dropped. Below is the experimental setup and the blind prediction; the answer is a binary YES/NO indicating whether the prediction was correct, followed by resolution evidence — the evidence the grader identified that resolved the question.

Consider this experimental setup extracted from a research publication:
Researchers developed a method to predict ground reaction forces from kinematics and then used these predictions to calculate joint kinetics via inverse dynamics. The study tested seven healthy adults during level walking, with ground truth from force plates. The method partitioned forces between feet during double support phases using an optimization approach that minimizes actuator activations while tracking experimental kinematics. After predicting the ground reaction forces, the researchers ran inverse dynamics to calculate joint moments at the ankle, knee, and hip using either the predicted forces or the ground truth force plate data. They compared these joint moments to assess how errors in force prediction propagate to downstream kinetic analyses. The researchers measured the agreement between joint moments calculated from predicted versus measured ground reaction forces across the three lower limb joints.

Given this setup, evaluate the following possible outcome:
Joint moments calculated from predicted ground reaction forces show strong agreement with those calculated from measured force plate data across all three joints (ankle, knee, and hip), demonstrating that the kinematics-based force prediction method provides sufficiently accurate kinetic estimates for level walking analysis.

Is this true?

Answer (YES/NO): NO